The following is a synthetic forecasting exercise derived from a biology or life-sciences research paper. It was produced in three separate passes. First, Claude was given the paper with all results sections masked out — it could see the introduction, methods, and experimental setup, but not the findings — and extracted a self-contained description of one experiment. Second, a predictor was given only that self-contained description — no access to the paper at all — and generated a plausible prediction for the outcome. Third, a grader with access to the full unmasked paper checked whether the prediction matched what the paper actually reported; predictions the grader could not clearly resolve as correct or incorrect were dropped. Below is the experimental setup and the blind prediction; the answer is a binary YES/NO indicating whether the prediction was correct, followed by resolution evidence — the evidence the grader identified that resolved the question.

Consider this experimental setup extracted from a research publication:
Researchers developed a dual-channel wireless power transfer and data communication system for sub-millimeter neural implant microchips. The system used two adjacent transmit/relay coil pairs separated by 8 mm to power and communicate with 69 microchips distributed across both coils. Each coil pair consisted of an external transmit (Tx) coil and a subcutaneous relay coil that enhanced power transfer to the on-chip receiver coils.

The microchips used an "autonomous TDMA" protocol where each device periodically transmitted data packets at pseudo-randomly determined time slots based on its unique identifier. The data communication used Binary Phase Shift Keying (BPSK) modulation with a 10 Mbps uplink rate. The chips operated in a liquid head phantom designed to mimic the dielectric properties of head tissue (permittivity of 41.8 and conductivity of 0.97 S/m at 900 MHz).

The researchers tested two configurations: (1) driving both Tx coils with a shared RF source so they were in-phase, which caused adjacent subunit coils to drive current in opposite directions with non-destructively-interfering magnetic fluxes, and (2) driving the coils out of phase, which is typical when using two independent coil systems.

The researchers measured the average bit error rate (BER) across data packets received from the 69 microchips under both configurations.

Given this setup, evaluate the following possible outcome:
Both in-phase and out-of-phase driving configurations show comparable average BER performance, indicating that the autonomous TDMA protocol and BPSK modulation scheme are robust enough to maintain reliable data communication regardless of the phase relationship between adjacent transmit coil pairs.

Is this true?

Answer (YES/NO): NO